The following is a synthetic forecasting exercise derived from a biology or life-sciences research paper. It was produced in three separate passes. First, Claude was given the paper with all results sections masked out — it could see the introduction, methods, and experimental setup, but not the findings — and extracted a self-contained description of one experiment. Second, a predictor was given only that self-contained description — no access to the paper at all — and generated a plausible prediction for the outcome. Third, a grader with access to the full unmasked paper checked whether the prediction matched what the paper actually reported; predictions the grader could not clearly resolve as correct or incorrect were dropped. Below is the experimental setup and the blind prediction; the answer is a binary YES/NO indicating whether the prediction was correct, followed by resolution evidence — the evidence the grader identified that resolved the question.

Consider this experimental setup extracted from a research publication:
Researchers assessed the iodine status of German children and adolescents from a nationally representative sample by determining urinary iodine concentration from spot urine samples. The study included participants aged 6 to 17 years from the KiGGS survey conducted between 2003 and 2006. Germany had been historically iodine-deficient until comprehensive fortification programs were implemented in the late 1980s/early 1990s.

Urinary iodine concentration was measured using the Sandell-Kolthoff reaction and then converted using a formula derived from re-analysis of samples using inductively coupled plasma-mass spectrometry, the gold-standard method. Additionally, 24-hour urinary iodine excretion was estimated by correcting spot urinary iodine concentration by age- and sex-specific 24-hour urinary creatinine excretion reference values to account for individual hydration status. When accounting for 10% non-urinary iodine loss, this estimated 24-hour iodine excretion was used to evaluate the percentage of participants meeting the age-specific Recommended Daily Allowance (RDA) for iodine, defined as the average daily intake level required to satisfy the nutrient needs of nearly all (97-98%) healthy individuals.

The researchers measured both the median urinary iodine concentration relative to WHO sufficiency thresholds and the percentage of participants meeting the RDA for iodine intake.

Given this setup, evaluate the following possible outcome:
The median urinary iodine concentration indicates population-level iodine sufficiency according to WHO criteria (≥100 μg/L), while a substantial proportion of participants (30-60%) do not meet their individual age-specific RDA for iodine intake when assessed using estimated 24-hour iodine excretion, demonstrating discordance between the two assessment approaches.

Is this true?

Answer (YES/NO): YES